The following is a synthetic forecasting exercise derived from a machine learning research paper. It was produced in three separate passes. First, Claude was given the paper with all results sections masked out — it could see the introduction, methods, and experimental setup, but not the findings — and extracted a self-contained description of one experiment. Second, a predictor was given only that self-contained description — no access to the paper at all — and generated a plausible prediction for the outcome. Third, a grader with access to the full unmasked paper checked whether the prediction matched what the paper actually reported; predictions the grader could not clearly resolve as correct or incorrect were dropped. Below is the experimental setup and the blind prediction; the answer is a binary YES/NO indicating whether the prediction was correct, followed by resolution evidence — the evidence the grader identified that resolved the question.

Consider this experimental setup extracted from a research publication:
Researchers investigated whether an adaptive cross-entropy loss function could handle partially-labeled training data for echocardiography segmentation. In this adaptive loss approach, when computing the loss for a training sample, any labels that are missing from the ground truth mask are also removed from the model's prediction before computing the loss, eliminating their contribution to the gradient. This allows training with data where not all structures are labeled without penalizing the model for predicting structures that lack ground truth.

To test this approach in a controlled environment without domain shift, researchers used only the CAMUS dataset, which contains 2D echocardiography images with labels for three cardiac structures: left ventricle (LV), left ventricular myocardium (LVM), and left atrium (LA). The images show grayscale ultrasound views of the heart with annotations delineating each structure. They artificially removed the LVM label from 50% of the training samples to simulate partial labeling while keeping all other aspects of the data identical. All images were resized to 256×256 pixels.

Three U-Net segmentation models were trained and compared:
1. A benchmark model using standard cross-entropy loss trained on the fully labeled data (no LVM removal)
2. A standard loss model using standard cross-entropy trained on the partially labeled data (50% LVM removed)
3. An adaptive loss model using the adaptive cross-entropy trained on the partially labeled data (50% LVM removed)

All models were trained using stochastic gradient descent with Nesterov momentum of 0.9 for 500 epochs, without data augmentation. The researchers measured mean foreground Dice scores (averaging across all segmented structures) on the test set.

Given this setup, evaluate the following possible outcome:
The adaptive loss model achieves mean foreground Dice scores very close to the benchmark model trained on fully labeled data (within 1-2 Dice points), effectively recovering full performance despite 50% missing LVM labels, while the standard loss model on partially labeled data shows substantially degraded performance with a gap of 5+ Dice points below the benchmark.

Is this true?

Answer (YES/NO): YES